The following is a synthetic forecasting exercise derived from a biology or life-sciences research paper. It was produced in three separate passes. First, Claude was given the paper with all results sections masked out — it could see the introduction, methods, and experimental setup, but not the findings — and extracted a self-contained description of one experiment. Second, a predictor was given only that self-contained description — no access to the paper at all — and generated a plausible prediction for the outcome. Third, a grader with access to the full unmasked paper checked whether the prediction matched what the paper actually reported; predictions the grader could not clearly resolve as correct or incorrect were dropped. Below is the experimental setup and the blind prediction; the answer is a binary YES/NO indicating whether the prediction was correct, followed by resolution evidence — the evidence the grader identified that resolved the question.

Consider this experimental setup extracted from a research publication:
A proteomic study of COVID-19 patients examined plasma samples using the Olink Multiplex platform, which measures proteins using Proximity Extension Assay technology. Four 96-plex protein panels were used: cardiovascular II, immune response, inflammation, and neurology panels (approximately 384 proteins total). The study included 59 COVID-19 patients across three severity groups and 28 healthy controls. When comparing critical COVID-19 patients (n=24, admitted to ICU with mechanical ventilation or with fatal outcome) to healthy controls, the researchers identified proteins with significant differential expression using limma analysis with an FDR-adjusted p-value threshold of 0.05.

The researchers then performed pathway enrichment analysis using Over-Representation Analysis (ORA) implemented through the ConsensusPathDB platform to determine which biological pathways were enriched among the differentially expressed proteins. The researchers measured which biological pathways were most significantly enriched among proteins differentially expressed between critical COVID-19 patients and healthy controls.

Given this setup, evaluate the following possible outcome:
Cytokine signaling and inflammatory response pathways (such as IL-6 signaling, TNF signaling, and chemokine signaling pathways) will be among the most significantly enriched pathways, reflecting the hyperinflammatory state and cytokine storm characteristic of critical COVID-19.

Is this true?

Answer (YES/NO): YES